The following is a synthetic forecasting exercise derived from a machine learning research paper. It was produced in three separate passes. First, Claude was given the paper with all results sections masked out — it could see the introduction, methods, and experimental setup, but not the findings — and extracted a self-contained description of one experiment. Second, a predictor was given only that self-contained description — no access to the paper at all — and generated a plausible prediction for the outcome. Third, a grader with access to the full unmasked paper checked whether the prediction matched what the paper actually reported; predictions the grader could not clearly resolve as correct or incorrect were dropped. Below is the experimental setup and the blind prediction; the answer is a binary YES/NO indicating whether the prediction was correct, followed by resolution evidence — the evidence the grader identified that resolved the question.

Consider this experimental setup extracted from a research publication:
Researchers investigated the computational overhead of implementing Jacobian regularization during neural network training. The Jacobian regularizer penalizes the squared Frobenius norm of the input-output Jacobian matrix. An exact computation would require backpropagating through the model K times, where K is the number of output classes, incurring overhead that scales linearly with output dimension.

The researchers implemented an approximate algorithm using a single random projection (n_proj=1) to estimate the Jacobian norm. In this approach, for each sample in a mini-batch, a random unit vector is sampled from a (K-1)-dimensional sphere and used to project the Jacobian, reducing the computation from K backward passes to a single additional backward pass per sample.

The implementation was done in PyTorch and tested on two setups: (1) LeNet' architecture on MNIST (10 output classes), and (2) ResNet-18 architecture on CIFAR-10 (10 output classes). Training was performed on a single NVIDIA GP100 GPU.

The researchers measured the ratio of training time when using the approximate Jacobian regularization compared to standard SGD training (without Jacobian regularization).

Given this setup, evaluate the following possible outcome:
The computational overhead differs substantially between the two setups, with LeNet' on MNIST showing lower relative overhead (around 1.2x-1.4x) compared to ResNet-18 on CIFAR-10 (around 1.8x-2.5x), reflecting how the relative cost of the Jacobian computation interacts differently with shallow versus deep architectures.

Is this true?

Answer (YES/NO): YES